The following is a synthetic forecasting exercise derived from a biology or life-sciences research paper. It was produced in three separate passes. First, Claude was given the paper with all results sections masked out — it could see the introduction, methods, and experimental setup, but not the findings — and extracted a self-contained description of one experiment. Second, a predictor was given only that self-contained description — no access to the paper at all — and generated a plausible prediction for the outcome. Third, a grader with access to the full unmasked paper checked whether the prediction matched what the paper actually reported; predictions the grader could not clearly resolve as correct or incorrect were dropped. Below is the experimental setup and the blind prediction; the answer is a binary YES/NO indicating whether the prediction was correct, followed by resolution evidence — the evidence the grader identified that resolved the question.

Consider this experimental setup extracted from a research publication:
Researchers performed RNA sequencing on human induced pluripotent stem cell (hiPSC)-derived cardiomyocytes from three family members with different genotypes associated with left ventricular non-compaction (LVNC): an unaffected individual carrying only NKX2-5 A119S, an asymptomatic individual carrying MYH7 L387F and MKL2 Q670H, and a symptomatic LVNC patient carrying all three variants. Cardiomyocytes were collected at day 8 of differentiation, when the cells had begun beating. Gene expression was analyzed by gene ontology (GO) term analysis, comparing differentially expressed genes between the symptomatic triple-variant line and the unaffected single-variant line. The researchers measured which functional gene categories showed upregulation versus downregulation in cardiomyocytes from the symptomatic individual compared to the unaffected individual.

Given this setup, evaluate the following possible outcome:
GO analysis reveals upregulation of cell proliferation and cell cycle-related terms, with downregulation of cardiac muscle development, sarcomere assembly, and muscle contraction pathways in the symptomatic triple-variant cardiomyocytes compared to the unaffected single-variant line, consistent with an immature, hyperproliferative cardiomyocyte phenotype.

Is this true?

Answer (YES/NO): NO